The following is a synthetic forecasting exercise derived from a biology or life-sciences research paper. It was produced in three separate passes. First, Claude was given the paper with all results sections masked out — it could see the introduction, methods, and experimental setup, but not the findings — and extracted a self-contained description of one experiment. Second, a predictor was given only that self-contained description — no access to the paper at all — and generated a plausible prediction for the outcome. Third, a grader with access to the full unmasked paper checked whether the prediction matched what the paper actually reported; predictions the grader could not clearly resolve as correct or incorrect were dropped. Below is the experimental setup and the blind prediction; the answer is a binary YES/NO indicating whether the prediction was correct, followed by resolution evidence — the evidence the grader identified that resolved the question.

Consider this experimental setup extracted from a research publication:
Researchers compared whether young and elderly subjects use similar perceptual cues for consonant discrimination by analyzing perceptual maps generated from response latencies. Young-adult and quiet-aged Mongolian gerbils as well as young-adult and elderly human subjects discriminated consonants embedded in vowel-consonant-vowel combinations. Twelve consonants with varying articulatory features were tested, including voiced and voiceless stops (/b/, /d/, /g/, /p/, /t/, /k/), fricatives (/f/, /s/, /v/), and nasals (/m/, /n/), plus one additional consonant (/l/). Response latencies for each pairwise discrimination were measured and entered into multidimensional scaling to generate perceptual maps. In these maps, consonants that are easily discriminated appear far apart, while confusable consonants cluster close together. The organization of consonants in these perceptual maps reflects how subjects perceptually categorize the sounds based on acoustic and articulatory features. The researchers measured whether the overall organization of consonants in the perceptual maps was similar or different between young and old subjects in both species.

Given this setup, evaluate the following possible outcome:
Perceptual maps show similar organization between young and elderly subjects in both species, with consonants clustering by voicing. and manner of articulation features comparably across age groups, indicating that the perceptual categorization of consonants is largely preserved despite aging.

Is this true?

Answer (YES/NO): YES